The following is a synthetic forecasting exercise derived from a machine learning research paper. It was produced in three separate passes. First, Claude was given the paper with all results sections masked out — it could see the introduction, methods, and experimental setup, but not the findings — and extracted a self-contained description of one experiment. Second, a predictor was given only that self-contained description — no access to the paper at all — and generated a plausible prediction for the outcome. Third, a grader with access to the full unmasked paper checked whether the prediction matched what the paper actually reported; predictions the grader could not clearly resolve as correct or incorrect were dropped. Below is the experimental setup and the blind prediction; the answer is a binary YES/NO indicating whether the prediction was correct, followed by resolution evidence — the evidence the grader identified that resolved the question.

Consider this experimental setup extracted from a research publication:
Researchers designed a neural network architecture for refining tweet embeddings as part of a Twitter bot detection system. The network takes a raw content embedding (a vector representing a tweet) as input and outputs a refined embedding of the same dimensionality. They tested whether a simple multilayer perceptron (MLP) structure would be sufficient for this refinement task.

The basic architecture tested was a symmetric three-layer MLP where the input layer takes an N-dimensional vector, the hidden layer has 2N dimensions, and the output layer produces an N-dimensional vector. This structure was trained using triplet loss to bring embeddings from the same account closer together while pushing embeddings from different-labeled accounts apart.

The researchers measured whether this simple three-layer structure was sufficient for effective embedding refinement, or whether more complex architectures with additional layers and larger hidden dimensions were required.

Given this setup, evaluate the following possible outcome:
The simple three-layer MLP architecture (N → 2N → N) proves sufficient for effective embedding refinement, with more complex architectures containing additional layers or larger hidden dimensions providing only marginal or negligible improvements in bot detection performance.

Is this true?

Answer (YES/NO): NO